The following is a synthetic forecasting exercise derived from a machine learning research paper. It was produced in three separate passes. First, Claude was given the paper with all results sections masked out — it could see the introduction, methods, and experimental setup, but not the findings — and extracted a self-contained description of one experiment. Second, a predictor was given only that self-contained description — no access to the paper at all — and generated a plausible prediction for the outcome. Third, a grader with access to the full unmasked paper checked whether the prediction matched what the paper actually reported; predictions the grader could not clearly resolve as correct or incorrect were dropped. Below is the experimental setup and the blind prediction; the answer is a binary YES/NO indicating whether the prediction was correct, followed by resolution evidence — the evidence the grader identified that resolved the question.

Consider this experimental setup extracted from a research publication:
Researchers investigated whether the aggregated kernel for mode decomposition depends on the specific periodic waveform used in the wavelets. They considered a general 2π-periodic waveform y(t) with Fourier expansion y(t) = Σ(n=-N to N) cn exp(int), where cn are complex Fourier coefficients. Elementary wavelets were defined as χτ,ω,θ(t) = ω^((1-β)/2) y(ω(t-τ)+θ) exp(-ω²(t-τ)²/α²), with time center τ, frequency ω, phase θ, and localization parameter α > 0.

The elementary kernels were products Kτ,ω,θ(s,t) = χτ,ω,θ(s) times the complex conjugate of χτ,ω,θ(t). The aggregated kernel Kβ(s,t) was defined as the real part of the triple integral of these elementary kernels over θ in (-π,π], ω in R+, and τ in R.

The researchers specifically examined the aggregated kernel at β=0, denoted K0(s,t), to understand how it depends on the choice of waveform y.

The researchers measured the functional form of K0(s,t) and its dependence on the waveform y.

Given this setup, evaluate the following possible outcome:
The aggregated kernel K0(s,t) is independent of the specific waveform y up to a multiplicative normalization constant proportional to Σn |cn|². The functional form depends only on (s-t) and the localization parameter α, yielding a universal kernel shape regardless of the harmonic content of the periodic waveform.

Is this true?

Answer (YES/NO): NO